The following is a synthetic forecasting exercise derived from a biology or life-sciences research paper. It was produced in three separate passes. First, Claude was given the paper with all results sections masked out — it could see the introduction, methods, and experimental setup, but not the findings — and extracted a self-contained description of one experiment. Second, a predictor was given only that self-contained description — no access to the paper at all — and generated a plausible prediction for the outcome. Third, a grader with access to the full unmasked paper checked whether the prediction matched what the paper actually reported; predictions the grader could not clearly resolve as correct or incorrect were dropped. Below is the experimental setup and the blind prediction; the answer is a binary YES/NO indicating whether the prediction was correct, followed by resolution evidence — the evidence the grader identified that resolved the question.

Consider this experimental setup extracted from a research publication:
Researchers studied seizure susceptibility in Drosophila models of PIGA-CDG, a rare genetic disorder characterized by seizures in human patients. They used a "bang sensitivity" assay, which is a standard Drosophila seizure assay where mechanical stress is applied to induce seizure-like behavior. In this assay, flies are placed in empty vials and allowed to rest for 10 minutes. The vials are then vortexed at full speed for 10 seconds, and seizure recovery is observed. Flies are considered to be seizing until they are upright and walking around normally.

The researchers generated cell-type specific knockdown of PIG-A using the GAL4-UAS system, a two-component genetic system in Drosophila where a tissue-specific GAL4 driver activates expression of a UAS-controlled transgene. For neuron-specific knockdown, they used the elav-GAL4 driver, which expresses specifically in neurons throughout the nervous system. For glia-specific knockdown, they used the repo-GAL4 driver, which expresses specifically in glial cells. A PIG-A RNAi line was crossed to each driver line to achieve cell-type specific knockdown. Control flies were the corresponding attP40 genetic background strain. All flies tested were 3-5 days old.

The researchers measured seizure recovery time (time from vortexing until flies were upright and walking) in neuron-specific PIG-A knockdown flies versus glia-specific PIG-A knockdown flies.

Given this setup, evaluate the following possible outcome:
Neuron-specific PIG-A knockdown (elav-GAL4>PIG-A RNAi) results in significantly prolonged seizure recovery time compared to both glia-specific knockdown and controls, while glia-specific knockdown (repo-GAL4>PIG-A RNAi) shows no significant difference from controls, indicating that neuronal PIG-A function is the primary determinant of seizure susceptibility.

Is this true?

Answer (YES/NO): NO